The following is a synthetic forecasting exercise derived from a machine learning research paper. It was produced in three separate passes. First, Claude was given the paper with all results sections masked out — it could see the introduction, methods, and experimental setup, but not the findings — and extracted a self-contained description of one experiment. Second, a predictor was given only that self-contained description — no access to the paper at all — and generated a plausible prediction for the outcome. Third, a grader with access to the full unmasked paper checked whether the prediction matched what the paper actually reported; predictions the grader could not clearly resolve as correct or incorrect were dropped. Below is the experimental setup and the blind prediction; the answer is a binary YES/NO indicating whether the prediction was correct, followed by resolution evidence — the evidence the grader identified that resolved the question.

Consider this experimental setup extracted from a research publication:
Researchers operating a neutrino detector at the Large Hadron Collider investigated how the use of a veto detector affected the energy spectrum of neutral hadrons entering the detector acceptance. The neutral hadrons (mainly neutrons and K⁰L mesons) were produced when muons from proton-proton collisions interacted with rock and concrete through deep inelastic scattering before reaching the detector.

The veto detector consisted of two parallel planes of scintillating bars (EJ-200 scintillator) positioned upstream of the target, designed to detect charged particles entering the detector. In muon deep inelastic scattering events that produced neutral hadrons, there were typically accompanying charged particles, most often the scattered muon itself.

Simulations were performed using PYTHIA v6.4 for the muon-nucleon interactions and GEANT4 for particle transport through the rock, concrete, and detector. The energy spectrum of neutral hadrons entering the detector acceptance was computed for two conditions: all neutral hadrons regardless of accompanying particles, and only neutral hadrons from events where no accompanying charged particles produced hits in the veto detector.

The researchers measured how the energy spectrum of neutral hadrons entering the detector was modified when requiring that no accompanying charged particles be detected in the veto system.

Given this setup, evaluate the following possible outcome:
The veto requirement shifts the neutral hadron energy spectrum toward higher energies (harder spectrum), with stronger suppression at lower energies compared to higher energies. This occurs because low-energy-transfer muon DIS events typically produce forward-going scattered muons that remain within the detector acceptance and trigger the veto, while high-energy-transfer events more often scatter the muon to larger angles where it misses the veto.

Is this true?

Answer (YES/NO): NO